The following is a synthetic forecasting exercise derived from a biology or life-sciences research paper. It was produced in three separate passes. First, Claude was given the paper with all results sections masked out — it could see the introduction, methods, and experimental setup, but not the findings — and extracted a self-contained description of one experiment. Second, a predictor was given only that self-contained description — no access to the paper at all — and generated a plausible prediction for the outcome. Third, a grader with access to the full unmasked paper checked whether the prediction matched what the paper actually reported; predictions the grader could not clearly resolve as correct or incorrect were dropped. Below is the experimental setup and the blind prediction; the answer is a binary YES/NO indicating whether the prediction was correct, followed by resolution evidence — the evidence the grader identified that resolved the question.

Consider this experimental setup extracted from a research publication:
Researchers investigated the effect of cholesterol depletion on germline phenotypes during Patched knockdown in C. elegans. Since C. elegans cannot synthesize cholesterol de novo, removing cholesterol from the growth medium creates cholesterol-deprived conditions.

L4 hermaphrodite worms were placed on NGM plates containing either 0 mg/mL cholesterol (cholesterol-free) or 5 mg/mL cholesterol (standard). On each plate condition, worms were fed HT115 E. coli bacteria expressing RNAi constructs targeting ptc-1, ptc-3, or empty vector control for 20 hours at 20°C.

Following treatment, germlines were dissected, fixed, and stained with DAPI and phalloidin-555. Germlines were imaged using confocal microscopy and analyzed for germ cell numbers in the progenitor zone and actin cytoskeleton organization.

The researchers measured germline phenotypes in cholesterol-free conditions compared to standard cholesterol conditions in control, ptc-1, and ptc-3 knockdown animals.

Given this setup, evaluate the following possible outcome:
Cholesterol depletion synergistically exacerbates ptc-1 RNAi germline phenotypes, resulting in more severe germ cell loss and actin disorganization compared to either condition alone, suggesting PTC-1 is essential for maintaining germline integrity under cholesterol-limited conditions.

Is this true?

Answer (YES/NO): NO